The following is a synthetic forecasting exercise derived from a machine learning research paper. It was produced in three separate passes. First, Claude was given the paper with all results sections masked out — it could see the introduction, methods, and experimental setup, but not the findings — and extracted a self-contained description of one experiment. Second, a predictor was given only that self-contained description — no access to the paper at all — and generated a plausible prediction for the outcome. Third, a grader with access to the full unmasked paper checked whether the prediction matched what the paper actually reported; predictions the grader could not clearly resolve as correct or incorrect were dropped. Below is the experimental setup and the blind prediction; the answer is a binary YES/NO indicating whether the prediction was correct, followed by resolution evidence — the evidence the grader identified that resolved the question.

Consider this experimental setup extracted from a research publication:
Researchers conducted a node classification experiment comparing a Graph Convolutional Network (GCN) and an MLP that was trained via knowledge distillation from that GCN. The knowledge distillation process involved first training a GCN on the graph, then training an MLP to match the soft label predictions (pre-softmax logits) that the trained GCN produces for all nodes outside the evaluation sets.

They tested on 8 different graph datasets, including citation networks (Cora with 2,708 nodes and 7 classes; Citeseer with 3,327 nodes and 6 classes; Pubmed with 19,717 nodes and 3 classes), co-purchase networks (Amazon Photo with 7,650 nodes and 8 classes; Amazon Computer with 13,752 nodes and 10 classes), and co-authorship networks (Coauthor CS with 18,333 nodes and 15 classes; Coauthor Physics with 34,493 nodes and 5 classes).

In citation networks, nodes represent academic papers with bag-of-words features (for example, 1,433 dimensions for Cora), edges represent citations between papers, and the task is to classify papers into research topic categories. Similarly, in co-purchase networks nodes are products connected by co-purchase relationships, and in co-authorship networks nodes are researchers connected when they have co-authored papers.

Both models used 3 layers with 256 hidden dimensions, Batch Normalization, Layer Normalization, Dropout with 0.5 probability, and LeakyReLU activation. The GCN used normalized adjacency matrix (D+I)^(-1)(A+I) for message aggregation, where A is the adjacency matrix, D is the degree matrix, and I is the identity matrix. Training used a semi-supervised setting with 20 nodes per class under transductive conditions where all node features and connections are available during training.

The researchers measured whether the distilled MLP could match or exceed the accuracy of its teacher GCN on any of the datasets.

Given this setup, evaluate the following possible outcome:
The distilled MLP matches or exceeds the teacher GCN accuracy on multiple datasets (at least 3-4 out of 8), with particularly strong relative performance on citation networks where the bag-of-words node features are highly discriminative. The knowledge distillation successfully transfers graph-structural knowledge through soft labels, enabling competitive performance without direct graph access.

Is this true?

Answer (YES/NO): NO